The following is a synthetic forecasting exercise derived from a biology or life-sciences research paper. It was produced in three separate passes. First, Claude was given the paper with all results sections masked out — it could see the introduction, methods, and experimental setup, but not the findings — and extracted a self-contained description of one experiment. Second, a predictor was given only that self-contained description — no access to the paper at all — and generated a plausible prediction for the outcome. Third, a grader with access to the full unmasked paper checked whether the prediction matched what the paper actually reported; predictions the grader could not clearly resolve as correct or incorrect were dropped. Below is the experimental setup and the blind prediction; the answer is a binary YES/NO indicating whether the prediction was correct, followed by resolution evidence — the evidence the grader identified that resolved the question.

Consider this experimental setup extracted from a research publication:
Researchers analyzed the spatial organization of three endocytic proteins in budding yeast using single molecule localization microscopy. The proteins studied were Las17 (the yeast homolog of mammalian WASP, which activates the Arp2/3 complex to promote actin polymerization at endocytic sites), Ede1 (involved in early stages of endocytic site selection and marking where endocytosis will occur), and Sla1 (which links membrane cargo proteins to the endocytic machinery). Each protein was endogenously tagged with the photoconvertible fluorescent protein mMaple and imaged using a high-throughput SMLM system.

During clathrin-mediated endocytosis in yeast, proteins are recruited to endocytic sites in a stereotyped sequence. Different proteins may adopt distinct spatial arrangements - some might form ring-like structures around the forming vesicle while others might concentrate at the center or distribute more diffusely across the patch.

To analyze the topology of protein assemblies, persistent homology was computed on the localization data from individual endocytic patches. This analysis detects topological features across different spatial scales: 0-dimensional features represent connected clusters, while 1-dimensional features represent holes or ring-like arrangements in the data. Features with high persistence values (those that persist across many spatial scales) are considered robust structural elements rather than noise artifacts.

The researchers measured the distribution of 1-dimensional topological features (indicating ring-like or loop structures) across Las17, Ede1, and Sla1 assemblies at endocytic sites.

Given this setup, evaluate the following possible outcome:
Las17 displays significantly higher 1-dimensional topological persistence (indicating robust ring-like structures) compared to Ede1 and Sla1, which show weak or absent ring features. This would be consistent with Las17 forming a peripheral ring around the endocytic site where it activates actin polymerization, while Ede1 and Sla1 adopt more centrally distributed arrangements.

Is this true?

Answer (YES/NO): NO